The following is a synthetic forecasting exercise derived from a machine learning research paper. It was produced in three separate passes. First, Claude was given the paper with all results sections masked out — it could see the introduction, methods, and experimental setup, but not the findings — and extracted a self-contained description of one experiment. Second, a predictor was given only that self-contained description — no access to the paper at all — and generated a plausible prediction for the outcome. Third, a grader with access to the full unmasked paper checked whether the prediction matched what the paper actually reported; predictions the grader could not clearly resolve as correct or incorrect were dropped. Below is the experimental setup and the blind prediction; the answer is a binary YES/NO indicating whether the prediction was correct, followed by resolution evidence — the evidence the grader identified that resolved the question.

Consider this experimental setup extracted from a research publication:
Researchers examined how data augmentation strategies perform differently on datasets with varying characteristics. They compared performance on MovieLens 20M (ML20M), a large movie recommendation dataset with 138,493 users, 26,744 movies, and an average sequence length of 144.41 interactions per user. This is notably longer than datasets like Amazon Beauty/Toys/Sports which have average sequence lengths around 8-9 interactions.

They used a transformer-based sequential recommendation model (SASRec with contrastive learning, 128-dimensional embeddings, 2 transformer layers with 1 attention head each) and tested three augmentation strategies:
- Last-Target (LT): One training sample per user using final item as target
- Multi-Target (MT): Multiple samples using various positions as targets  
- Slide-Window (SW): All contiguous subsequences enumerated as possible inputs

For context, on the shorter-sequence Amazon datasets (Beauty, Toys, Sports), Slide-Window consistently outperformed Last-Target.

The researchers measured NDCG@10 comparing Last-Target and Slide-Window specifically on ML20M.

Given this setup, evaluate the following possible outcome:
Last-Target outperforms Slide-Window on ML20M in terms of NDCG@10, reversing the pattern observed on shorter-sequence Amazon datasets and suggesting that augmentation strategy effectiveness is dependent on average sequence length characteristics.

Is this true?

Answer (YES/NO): YES